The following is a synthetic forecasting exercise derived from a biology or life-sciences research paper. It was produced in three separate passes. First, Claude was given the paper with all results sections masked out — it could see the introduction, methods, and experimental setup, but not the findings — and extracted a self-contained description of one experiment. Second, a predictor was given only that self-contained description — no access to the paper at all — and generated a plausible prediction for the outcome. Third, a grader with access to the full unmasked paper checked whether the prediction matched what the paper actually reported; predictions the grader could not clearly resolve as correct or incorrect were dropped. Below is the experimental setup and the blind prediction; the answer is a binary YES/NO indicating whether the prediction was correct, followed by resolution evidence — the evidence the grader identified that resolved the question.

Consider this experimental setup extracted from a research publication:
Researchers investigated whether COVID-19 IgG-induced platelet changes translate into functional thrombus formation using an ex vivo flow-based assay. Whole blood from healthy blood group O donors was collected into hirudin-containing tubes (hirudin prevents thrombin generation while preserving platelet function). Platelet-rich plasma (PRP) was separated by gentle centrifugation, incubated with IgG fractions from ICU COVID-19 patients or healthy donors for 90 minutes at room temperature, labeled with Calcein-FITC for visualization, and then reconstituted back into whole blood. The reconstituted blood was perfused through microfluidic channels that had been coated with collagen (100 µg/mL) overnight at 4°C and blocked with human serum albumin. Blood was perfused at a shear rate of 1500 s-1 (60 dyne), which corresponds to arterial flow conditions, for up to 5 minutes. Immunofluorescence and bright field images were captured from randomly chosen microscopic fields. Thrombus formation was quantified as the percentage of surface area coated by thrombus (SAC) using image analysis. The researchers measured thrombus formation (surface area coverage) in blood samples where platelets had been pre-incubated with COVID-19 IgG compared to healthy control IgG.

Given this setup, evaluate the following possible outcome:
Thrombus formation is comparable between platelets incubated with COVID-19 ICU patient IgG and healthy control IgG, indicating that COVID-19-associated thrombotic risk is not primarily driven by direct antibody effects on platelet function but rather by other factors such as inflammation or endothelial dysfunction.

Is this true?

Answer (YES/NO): NO